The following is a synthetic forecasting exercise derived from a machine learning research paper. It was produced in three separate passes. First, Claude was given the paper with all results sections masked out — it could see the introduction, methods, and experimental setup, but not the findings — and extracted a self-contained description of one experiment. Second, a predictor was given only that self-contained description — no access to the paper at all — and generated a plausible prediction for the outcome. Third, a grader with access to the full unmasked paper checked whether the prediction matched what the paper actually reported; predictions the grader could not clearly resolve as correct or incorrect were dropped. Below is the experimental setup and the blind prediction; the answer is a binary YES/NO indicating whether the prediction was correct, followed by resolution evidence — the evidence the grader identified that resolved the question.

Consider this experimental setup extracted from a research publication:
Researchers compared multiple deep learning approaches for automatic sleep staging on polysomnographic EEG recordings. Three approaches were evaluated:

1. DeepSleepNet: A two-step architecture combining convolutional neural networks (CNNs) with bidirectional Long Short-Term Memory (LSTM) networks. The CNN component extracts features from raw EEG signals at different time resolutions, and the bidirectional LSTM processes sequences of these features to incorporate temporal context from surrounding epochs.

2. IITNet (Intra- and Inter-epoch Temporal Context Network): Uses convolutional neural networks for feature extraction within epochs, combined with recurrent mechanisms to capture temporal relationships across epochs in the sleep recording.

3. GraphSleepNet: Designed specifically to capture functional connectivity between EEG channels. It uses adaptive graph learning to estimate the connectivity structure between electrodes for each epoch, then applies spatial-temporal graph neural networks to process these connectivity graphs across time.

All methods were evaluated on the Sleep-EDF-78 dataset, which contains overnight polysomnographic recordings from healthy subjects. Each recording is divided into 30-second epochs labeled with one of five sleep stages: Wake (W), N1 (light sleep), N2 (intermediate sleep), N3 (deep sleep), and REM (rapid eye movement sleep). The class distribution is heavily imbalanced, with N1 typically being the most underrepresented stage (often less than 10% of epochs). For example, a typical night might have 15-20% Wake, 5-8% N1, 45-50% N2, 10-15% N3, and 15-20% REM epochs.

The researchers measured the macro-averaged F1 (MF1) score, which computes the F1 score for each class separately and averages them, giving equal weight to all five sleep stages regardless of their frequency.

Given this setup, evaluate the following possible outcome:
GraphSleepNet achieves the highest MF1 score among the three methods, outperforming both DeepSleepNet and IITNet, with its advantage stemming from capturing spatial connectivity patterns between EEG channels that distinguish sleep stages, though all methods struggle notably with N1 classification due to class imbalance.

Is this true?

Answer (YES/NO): NO